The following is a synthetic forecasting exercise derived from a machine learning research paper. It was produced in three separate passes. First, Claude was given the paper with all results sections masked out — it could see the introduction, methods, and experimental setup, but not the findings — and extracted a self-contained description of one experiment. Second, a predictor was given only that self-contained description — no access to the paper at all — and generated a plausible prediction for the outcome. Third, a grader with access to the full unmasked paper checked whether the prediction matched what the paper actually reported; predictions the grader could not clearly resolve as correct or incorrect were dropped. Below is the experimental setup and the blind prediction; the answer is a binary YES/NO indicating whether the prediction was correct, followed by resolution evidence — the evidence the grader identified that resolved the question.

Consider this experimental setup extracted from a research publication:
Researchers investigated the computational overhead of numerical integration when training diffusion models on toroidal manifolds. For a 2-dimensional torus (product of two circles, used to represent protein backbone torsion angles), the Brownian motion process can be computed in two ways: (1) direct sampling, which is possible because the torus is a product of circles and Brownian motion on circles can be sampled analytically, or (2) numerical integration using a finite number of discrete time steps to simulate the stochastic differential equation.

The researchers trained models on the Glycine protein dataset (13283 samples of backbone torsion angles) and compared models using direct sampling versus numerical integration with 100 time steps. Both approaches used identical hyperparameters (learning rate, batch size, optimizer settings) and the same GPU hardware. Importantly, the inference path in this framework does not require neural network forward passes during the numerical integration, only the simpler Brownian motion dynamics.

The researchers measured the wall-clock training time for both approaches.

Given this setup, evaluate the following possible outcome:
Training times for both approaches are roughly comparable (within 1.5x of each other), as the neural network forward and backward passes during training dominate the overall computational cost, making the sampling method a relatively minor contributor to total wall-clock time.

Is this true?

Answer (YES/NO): YES